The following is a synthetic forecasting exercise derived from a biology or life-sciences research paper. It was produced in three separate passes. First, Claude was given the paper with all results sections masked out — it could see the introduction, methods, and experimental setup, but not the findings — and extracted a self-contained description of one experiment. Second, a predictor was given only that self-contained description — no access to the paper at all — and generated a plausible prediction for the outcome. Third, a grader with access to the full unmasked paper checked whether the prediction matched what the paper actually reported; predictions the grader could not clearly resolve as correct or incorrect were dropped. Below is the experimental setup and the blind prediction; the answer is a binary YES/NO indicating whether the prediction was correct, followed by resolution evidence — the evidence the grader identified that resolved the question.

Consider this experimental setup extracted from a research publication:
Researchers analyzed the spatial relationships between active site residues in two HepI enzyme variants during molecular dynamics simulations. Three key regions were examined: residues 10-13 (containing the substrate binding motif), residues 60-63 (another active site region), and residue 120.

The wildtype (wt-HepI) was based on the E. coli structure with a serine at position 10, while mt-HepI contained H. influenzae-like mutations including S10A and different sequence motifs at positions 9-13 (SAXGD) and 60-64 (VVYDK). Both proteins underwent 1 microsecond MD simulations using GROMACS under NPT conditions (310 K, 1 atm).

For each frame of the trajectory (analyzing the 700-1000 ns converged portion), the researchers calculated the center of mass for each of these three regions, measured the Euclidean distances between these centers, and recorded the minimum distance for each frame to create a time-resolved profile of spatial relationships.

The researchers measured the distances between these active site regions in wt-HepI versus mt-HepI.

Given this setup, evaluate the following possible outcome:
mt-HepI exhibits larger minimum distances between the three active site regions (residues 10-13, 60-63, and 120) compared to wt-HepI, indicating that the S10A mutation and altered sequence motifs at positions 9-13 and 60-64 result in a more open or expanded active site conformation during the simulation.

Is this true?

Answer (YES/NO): NO